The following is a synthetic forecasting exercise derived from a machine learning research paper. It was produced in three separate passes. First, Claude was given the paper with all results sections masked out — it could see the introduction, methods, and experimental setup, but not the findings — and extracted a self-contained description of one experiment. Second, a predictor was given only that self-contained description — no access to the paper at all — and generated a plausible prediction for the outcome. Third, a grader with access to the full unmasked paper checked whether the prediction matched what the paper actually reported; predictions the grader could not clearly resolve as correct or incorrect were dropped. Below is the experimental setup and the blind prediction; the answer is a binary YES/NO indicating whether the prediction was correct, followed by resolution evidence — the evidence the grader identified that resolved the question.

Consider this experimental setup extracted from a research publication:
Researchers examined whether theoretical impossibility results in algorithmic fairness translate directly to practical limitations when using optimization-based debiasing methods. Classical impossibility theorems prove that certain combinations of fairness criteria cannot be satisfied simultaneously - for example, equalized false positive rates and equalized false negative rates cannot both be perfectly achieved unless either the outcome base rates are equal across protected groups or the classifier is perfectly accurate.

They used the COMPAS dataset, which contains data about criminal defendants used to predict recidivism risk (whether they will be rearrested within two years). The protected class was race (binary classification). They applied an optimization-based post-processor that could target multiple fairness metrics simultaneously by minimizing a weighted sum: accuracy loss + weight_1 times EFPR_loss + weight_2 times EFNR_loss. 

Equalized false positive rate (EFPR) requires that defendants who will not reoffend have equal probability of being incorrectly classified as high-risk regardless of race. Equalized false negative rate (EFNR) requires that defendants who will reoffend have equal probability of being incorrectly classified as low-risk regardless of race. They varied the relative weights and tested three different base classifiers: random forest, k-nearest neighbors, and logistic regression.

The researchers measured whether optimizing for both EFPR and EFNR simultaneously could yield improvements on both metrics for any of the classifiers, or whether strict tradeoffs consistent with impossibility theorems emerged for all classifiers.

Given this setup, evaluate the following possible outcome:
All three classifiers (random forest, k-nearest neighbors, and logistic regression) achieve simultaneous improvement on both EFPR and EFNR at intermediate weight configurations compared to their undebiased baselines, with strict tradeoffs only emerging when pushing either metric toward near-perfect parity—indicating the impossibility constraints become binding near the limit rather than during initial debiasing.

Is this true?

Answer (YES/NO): NO